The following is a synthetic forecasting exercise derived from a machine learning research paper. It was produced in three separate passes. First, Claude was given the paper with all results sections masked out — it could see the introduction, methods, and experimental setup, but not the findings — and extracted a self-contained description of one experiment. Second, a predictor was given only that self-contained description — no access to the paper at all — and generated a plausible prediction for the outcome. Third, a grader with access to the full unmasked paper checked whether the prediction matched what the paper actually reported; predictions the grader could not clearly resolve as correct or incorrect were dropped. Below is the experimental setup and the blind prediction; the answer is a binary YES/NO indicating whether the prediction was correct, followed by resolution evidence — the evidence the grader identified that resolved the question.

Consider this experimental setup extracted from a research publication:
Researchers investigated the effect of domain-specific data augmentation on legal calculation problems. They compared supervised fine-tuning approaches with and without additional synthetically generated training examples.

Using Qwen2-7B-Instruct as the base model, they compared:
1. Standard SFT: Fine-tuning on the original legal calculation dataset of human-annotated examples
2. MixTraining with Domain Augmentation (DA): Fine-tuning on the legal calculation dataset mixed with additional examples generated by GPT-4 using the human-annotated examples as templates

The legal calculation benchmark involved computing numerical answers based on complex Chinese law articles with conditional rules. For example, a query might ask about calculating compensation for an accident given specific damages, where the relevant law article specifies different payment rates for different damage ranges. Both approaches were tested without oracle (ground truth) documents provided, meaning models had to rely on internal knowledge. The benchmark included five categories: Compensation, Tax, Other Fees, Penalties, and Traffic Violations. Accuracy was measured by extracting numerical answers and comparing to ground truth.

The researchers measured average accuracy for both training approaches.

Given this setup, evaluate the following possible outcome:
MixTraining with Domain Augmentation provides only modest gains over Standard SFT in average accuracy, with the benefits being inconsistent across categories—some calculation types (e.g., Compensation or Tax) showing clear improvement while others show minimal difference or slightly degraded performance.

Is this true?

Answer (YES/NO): NO